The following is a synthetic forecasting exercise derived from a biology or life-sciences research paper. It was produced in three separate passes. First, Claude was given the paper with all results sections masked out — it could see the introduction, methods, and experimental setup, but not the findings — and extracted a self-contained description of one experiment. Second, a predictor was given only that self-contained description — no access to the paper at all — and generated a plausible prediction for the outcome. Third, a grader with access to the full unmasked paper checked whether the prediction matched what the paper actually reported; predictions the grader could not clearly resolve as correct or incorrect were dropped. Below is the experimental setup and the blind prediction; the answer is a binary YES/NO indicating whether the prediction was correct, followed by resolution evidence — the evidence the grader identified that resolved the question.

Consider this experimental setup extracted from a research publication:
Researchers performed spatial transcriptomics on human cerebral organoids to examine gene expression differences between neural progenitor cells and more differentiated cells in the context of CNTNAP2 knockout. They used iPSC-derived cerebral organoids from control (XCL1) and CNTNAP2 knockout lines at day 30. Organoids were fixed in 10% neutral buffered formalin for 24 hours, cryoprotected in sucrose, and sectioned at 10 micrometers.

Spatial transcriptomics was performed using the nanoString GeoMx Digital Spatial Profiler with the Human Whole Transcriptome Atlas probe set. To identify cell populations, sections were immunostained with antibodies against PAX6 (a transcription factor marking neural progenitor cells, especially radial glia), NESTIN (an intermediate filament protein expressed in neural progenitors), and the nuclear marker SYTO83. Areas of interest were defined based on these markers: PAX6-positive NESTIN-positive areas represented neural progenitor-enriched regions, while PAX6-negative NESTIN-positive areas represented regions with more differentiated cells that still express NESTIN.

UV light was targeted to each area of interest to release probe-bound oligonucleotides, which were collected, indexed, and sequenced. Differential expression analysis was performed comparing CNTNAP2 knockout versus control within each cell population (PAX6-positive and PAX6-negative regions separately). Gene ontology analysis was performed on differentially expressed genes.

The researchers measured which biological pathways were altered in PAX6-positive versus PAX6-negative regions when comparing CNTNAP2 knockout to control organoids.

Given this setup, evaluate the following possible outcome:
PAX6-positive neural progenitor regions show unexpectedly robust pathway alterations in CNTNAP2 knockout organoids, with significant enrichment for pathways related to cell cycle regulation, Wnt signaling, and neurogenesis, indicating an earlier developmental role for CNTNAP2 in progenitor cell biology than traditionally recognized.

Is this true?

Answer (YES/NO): NO